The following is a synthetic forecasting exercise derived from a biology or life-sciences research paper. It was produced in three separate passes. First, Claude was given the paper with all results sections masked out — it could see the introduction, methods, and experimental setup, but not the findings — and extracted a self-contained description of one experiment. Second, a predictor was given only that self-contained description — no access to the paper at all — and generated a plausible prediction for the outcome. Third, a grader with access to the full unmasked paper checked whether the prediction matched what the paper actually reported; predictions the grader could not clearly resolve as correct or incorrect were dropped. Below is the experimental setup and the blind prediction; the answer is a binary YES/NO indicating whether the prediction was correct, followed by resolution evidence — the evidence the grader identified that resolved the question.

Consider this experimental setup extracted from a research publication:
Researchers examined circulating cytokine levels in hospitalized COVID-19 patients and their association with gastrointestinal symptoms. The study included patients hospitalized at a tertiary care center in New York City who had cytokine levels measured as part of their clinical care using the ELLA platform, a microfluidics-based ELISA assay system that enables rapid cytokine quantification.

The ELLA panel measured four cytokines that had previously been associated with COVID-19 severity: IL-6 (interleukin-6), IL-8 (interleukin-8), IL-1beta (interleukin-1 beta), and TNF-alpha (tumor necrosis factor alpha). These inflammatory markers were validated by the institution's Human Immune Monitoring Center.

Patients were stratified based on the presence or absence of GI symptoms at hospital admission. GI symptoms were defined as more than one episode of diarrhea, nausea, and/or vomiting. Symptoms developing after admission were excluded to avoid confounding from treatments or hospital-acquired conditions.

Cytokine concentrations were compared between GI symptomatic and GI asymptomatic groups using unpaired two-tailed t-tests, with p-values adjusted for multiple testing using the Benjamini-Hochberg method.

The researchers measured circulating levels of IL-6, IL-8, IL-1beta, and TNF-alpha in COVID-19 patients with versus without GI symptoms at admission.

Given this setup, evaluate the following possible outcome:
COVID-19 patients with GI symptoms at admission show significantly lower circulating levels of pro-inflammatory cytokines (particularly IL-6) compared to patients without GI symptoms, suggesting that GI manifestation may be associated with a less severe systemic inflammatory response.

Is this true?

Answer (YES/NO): YES